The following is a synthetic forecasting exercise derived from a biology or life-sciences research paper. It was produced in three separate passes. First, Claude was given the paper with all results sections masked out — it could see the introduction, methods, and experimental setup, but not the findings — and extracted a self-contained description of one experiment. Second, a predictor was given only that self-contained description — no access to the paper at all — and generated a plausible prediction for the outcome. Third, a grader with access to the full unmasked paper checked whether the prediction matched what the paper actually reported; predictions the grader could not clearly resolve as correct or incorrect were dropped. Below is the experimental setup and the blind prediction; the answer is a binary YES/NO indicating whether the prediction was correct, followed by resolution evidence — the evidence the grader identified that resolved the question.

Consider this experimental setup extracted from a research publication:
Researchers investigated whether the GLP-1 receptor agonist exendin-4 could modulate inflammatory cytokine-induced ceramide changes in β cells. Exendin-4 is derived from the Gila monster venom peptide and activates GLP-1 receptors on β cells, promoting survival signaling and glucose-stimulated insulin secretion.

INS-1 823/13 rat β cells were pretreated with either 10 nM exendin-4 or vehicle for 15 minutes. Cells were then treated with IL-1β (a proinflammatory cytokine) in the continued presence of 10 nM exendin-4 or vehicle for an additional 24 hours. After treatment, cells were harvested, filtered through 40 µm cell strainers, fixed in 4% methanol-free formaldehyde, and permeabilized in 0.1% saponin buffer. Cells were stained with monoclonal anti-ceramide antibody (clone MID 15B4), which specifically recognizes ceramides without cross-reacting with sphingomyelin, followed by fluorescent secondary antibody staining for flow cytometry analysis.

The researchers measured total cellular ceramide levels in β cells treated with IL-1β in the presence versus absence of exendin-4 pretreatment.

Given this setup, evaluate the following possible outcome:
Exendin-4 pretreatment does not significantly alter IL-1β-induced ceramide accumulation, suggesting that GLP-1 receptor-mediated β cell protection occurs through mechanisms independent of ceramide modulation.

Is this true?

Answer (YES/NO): NO